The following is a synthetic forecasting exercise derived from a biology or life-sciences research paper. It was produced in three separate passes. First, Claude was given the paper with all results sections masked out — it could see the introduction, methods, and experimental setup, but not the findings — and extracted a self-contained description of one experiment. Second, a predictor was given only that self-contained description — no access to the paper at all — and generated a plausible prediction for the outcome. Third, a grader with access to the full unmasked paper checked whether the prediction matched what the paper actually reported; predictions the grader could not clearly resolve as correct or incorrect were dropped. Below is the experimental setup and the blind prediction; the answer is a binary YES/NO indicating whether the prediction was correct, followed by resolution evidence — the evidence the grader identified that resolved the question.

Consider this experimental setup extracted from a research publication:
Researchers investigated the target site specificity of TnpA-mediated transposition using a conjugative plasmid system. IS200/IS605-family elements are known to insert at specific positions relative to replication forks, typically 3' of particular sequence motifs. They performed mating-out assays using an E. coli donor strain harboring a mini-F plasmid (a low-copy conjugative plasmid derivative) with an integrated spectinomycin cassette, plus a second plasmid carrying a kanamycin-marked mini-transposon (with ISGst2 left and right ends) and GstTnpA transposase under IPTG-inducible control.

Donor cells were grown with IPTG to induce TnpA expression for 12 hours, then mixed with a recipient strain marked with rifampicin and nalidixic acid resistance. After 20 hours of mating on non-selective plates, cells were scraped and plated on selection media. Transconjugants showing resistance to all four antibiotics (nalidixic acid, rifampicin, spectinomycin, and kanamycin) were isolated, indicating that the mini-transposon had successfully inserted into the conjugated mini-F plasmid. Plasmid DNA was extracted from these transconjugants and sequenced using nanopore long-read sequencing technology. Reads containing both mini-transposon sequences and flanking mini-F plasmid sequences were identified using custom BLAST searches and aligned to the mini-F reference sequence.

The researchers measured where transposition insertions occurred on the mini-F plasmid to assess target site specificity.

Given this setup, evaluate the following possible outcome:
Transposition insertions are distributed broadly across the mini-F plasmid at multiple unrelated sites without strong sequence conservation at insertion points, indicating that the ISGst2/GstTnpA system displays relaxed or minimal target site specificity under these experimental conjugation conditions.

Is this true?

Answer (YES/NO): NO